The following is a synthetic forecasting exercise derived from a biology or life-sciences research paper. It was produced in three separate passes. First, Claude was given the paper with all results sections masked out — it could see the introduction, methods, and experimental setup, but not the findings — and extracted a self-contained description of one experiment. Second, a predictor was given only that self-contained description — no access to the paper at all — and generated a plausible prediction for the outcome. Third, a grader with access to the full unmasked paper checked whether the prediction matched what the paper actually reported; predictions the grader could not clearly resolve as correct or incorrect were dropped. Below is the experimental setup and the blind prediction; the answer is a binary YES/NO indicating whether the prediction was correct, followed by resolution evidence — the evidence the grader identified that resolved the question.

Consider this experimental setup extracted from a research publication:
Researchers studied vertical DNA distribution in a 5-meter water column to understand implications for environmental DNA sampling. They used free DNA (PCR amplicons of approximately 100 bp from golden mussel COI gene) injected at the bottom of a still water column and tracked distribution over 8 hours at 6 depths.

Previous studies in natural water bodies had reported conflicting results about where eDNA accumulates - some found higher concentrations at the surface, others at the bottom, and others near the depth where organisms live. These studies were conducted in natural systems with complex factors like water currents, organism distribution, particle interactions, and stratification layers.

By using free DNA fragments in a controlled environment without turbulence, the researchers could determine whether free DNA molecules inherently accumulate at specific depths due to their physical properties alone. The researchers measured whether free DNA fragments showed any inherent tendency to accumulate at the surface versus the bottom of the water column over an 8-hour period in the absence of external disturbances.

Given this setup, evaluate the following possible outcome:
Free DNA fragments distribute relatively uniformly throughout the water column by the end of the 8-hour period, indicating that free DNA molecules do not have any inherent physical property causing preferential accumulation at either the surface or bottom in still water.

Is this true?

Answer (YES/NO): YES